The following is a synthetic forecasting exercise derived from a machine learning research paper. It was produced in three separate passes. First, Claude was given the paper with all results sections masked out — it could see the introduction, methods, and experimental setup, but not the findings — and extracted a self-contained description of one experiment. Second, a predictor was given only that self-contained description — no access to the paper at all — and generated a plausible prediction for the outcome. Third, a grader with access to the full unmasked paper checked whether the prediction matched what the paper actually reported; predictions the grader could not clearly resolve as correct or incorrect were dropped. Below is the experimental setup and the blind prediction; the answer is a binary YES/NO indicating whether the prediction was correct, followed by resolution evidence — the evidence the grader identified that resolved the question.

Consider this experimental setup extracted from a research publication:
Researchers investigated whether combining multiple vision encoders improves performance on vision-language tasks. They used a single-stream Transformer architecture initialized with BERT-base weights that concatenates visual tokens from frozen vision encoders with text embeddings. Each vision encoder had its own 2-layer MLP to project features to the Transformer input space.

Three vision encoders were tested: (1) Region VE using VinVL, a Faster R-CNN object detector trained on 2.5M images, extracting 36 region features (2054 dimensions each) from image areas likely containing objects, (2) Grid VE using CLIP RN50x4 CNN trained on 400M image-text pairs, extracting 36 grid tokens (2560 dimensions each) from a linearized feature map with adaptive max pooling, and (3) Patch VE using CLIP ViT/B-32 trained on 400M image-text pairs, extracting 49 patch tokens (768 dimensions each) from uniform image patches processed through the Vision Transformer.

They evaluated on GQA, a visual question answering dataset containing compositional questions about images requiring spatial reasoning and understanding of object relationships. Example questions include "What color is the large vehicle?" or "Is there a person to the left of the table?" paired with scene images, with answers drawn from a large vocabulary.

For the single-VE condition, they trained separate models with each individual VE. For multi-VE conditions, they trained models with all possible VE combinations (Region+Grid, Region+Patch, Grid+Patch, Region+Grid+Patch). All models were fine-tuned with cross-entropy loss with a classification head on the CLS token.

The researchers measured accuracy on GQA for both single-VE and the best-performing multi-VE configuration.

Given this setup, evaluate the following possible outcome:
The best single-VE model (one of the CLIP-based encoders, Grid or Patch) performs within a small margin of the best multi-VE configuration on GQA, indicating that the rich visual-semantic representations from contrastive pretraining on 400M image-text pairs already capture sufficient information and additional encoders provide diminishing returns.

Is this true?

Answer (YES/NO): NO